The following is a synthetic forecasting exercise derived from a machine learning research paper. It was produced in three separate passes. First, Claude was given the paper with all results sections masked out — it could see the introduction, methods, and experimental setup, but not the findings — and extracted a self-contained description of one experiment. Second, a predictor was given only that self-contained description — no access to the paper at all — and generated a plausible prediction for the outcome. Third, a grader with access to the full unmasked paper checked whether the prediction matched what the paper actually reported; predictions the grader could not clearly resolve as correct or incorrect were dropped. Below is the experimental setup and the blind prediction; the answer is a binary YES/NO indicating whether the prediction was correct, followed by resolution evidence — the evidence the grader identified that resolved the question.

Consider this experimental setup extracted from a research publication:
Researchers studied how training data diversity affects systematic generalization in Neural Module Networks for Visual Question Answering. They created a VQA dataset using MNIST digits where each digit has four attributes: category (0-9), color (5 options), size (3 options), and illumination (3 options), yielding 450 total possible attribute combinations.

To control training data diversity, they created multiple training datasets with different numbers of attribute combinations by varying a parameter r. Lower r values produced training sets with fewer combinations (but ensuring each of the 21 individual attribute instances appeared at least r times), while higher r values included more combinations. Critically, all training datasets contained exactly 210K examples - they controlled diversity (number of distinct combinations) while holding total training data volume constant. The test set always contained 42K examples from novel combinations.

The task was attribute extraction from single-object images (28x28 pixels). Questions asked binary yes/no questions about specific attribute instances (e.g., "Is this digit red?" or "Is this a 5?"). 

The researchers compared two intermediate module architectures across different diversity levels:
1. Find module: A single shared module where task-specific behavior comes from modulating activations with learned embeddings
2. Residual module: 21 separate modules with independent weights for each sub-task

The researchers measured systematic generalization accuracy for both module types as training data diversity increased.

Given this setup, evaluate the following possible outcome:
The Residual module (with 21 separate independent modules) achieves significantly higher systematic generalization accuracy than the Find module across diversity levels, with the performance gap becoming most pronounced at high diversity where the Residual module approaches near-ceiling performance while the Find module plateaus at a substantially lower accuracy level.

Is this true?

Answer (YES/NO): NO